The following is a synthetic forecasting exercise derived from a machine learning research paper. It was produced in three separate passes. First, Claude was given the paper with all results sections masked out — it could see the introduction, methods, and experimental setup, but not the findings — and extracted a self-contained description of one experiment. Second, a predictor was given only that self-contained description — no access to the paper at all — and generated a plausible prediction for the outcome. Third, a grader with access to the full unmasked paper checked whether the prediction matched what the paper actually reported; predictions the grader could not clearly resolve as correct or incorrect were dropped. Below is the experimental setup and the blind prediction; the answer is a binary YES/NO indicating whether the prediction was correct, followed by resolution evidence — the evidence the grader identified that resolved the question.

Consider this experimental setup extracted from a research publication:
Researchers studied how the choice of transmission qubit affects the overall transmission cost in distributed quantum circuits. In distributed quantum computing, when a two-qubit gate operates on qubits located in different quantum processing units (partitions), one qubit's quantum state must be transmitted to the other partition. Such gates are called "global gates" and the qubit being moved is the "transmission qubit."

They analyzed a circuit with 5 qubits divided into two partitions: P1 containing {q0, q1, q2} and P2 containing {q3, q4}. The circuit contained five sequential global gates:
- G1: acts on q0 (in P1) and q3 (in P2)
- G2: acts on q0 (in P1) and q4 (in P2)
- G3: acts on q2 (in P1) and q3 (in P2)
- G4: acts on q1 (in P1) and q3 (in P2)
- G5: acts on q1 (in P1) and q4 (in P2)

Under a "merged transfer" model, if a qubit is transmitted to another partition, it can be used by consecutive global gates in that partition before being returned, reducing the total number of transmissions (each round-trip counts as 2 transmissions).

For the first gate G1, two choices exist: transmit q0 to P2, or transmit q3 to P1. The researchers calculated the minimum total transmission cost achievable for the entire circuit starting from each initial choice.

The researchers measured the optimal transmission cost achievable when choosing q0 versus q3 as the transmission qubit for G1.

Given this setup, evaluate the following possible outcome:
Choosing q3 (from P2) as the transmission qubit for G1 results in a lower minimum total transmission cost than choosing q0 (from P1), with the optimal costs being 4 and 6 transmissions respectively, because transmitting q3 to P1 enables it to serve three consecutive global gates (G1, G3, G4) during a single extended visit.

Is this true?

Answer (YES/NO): YES